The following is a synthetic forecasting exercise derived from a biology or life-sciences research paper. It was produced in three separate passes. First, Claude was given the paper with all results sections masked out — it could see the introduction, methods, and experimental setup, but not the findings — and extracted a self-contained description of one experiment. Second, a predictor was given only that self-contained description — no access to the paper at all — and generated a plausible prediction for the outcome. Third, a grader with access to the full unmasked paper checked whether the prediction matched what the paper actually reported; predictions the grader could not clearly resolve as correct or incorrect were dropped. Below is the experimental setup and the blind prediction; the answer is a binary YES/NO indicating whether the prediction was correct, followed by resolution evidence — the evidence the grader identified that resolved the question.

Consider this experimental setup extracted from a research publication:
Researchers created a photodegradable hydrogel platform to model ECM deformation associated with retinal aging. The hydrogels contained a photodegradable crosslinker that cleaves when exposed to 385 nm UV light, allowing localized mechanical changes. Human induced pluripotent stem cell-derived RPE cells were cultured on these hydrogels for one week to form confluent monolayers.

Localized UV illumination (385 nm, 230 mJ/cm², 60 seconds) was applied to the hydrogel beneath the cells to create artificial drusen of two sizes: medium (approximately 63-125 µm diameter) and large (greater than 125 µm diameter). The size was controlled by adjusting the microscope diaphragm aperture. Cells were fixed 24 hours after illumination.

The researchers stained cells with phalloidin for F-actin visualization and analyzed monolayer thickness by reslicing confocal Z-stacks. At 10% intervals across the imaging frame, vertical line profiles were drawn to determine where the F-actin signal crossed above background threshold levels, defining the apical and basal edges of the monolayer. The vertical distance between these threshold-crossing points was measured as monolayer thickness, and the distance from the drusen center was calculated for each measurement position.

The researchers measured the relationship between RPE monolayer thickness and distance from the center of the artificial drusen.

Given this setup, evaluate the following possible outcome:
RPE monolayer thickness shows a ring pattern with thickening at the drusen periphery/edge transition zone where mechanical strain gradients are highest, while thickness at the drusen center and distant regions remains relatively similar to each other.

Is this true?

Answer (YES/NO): NO